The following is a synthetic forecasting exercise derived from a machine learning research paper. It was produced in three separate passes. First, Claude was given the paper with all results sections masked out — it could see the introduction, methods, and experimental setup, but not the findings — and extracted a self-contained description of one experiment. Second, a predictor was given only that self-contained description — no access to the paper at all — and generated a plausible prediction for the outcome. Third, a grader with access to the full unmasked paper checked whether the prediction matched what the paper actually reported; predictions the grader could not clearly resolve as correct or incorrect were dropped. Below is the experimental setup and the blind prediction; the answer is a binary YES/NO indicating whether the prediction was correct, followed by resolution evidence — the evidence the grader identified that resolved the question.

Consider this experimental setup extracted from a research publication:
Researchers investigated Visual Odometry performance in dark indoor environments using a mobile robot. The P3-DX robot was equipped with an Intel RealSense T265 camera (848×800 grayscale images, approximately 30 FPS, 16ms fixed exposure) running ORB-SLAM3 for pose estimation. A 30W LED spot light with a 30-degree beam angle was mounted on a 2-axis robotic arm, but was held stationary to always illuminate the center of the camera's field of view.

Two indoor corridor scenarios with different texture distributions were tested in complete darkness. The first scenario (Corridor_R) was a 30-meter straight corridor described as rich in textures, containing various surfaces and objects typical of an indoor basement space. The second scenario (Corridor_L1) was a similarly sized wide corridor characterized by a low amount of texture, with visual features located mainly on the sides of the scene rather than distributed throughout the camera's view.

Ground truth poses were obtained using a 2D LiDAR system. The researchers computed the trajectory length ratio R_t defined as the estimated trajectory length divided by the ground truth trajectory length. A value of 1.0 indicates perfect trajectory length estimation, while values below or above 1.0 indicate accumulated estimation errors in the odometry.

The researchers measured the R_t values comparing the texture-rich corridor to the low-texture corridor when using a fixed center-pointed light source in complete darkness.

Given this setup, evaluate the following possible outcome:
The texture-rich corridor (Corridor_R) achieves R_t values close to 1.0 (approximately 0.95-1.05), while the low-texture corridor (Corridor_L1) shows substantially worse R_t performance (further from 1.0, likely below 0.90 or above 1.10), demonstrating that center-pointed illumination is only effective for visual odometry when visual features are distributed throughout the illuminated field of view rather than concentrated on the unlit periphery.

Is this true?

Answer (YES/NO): NO